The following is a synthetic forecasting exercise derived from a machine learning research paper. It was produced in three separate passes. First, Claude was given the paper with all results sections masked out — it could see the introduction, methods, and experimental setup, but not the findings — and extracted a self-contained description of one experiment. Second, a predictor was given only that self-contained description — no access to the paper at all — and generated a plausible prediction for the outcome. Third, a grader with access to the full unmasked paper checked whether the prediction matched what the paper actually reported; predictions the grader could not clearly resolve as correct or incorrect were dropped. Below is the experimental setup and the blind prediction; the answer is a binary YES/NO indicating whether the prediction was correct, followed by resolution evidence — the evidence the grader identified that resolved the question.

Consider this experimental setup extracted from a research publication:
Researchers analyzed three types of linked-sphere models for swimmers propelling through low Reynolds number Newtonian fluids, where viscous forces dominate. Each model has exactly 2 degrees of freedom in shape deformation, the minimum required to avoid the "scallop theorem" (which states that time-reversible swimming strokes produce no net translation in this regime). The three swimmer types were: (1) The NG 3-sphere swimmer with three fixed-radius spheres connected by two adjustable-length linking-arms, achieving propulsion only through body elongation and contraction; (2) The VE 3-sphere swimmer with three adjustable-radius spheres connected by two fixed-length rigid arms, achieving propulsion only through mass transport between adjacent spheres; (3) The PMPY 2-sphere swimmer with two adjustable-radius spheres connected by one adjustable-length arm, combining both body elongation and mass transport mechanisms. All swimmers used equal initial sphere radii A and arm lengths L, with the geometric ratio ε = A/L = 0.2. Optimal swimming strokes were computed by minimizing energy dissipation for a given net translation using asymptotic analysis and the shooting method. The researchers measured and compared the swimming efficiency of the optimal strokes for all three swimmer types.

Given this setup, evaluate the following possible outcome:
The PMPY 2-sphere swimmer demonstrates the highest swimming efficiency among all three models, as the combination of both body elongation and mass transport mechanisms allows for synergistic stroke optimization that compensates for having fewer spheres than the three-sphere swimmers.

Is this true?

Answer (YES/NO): YES